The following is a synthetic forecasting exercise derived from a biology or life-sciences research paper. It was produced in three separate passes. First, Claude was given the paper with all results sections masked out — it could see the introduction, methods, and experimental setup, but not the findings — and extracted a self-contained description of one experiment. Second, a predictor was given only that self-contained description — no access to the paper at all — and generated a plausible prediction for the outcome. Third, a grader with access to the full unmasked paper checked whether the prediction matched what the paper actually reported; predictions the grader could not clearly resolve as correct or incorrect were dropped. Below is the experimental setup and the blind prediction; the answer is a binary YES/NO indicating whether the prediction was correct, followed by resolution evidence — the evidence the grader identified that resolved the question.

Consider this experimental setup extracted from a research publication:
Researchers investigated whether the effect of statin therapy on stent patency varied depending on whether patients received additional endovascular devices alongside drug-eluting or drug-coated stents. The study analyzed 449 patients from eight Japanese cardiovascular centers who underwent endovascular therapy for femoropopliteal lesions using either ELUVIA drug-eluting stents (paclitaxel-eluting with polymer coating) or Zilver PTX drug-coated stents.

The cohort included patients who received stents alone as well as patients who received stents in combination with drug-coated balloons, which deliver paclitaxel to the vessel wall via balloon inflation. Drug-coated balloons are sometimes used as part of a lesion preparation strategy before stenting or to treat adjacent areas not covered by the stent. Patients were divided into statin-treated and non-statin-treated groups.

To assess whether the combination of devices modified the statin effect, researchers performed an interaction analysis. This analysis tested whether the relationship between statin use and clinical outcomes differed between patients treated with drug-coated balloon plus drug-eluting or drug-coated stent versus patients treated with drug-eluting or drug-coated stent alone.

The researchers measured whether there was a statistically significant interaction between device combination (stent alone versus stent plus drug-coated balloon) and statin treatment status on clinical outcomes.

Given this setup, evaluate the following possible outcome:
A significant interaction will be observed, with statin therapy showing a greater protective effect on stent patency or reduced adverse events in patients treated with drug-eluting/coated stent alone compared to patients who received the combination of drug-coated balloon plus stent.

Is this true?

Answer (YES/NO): NO